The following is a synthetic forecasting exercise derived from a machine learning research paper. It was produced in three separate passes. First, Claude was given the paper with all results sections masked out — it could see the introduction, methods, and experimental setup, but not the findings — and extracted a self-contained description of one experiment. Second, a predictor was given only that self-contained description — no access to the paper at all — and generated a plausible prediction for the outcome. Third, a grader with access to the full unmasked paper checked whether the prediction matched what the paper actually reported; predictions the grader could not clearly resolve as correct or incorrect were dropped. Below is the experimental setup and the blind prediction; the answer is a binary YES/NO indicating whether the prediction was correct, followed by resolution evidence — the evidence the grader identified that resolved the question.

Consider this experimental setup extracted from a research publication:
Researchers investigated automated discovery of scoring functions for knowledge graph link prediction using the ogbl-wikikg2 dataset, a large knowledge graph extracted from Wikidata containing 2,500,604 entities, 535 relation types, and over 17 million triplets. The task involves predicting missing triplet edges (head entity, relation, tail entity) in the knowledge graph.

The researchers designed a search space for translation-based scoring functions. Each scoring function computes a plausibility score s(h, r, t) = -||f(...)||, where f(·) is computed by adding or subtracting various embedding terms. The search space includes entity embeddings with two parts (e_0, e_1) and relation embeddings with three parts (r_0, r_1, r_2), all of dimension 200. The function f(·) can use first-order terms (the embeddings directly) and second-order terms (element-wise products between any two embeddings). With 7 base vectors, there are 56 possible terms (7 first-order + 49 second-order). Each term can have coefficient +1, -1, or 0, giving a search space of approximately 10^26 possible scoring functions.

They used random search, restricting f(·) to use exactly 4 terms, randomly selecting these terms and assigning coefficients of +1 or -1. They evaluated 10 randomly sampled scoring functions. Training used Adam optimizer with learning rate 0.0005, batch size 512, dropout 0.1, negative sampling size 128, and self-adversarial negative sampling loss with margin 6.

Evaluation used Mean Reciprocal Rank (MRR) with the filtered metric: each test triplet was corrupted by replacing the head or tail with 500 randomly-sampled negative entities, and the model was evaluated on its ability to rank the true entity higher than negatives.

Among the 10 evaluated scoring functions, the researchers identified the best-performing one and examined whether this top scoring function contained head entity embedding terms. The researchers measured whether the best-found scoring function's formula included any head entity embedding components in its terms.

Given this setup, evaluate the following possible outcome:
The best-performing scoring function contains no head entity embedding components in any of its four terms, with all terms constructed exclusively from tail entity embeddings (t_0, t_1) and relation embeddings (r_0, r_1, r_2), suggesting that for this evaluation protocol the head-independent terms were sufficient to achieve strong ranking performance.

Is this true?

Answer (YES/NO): YES